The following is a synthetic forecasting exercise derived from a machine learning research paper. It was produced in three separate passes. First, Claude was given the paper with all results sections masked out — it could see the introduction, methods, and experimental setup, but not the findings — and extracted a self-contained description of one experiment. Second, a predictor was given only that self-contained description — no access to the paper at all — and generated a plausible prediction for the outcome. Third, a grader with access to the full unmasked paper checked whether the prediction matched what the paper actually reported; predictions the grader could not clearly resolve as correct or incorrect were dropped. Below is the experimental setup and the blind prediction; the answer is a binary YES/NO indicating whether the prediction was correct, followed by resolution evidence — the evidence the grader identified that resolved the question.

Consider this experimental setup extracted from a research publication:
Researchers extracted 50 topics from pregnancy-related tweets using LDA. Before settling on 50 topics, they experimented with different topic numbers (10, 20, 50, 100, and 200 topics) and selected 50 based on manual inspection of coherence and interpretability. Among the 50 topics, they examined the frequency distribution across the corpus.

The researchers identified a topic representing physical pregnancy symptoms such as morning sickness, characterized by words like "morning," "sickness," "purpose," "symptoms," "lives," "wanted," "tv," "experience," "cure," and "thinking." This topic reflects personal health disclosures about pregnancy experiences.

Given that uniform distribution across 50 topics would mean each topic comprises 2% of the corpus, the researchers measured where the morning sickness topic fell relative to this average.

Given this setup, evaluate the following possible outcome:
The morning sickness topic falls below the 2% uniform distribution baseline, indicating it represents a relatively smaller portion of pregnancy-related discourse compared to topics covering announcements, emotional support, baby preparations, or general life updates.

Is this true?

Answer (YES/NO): YES